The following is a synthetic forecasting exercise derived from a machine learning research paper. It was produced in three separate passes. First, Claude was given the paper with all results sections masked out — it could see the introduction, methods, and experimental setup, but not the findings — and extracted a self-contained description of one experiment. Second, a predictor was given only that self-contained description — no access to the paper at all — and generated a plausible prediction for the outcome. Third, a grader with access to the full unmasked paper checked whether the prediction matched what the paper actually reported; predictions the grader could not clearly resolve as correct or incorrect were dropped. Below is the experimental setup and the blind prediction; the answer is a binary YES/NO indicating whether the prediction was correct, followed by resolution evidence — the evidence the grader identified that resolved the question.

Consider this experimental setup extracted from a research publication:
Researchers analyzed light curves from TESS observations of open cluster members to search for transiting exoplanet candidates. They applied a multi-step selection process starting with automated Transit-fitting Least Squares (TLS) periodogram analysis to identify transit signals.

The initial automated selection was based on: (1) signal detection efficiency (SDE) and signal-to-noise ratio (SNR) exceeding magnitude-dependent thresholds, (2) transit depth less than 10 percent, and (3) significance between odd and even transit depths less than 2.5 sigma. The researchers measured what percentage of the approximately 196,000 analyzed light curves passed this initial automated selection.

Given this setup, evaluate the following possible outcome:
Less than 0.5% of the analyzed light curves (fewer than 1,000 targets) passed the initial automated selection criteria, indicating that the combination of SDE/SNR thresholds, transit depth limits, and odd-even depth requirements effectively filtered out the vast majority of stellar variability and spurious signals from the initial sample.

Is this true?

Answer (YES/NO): NO